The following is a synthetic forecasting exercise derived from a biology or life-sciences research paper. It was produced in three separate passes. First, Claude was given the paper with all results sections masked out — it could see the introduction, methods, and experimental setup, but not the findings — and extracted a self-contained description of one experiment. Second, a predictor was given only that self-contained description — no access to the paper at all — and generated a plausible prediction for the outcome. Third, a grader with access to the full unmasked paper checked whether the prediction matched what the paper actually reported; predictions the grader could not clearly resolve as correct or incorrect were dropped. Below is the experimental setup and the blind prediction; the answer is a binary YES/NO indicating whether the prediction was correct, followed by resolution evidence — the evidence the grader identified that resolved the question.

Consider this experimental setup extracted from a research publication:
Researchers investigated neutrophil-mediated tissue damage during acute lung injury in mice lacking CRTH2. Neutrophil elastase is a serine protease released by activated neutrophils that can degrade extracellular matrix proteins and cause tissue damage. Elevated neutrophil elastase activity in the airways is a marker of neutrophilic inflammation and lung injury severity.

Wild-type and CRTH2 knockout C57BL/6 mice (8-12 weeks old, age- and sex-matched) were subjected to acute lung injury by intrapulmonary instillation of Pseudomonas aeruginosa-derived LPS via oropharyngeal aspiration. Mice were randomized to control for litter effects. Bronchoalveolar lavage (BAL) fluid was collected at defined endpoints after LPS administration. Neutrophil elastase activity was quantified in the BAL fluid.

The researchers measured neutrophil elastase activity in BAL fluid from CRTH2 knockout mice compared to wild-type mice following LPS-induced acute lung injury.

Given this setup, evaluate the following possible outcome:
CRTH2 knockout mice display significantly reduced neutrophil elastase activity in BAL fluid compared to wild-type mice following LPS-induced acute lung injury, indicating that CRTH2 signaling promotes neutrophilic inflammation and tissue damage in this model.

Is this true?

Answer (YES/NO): NO